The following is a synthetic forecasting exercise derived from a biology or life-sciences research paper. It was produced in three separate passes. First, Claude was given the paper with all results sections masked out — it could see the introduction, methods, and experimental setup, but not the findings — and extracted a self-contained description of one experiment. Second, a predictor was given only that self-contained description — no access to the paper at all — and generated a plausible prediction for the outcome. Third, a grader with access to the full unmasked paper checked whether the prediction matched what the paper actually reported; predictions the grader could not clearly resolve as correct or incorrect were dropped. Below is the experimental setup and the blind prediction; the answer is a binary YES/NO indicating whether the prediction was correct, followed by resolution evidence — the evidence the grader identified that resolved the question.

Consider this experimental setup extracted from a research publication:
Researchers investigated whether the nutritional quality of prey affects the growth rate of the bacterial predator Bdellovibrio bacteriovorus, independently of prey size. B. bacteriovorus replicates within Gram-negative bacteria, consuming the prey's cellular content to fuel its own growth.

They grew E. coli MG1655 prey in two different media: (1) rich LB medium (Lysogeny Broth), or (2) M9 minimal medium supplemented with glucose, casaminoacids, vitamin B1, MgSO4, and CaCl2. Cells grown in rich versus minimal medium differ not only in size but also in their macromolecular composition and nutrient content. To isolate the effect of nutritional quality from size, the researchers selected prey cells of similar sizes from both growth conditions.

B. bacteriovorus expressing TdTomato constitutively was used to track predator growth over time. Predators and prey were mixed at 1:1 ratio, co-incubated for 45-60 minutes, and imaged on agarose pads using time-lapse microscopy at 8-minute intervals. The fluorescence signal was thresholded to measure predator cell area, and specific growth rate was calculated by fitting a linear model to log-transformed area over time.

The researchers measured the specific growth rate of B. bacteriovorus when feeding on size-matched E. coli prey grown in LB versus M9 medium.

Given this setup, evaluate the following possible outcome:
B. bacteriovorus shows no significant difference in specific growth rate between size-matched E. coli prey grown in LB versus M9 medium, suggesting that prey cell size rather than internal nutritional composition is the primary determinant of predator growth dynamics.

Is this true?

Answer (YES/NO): NO